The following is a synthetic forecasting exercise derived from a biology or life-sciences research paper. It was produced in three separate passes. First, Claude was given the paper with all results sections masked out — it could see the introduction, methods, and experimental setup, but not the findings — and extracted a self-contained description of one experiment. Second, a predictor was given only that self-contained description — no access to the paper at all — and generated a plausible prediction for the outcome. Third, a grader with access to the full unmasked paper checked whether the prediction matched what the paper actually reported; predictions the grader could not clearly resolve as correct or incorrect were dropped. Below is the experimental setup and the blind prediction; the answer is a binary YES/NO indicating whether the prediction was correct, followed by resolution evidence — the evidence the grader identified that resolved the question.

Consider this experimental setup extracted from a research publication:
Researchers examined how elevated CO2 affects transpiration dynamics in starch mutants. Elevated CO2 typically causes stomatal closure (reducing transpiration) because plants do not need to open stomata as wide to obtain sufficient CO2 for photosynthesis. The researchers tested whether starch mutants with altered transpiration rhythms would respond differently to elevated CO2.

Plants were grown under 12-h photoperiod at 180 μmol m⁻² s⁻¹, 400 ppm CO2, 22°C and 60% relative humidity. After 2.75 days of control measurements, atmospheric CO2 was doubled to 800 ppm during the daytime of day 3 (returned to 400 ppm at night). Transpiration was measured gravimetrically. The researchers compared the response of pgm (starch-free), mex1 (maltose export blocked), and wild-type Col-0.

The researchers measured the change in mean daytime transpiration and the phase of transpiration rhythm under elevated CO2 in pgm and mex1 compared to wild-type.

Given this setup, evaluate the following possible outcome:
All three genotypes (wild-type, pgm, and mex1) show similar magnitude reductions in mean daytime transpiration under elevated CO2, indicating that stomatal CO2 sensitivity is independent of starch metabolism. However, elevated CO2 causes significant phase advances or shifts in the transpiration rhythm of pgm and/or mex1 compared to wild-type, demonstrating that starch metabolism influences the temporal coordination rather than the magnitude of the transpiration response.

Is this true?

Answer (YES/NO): NO